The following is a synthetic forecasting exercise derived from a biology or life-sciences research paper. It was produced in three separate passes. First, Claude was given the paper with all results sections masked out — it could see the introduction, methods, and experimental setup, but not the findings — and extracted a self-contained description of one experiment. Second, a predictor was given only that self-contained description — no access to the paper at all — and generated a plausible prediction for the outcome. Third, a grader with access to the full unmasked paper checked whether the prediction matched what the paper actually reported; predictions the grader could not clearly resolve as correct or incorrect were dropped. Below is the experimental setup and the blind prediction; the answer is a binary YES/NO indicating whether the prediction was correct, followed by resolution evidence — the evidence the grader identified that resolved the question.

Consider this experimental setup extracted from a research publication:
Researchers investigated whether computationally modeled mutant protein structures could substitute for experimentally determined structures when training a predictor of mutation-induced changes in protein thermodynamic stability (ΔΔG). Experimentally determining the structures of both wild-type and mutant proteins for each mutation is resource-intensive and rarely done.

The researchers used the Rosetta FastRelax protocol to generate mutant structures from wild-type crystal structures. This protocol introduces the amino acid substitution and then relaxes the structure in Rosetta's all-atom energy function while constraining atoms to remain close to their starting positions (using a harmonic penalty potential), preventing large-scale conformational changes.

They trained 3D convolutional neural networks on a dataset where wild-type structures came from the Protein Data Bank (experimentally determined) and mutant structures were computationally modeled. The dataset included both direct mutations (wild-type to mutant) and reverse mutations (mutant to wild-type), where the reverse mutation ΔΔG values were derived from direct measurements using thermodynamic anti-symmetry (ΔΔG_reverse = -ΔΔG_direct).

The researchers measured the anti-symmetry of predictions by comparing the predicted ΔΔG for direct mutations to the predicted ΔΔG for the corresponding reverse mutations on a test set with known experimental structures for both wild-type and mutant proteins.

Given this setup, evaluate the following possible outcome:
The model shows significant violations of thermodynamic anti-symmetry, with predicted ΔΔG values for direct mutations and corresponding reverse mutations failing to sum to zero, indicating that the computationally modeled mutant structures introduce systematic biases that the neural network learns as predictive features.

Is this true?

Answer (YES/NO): NO